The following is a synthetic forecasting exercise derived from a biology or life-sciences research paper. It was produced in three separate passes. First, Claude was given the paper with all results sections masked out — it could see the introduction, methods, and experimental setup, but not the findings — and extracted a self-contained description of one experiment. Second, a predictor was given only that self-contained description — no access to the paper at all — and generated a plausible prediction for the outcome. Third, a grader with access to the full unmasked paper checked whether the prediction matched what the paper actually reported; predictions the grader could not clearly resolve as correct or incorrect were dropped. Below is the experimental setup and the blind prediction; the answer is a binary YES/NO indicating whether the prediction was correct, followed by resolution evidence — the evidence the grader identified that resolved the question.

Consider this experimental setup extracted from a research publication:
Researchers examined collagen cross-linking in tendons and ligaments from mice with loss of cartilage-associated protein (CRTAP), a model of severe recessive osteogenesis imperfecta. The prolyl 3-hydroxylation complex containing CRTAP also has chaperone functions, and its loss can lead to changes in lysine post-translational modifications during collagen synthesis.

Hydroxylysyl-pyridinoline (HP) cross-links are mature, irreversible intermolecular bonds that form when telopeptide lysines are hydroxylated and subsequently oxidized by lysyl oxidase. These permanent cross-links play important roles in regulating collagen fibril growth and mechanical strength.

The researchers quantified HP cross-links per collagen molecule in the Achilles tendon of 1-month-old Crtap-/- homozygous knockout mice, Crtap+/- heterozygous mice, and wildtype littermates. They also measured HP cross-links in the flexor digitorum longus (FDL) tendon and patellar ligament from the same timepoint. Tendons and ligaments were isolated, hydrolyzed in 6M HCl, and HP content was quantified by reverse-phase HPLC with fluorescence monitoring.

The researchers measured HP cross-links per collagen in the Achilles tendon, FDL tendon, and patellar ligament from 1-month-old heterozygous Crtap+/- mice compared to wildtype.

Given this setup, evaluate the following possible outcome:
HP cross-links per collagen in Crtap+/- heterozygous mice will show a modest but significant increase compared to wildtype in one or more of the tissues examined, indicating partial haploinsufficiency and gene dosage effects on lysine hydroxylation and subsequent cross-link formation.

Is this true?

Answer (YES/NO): YES